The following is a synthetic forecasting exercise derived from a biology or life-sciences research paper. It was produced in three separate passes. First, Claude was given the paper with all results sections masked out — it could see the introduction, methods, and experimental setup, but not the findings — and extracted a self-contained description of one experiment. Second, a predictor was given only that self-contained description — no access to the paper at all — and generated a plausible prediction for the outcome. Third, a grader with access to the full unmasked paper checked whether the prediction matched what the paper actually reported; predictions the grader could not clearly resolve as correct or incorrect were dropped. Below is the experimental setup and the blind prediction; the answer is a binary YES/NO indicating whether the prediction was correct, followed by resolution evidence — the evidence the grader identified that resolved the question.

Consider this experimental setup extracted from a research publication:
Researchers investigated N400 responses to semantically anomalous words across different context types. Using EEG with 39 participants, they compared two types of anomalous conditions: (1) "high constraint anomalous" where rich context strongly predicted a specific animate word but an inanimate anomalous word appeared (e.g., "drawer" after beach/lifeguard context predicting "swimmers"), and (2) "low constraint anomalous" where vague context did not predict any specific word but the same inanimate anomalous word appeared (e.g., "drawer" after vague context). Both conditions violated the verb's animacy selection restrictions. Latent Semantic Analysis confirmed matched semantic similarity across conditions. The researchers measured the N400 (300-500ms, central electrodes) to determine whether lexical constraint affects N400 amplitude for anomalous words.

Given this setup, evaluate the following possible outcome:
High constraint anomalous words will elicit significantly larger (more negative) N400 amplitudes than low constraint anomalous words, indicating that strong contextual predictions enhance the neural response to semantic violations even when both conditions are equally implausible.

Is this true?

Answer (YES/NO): NO